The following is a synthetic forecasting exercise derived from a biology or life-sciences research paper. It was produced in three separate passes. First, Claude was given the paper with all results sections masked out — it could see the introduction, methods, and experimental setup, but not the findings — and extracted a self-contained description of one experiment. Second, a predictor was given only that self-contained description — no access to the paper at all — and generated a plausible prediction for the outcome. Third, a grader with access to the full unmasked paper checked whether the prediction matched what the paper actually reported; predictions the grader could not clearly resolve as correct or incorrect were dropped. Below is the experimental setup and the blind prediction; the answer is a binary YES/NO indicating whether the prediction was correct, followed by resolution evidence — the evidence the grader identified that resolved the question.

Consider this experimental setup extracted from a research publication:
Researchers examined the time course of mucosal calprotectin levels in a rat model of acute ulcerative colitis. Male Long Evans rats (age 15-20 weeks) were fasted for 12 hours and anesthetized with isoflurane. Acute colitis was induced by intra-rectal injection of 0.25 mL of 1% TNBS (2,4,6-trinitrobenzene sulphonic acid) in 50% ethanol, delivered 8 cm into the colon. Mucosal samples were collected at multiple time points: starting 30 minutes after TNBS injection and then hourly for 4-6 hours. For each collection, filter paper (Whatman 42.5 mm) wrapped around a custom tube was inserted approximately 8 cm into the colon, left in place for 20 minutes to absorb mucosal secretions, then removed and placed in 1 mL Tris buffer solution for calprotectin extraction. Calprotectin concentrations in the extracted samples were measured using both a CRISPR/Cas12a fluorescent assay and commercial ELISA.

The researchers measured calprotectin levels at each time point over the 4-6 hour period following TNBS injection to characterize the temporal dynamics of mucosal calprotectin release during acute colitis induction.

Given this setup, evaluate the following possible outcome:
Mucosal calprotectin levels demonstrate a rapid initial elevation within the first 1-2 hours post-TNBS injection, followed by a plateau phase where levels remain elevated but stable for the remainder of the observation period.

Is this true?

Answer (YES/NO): NO